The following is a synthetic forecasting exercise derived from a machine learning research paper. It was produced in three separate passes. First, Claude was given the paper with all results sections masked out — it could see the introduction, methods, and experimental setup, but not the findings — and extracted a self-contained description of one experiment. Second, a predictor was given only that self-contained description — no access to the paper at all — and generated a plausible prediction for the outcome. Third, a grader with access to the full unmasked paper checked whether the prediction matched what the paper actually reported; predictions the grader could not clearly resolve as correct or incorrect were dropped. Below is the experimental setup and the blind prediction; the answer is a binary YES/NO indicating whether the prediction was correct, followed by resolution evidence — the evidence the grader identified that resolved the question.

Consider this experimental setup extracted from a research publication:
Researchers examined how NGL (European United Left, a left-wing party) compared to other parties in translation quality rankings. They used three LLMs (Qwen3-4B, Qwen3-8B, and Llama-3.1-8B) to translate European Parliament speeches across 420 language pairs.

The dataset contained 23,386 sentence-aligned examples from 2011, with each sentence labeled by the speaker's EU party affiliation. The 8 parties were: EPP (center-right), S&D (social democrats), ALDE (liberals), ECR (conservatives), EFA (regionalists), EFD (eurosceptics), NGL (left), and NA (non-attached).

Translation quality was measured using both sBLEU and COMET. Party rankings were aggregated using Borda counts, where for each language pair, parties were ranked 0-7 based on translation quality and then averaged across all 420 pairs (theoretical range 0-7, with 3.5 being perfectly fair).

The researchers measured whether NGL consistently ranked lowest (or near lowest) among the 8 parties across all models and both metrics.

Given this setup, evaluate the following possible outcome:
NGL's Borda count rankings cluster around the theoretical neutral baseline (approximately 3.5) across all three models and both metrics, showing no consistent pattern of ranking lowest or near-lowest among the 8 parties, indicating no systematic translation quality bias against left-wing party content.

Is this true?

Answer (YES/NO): NO